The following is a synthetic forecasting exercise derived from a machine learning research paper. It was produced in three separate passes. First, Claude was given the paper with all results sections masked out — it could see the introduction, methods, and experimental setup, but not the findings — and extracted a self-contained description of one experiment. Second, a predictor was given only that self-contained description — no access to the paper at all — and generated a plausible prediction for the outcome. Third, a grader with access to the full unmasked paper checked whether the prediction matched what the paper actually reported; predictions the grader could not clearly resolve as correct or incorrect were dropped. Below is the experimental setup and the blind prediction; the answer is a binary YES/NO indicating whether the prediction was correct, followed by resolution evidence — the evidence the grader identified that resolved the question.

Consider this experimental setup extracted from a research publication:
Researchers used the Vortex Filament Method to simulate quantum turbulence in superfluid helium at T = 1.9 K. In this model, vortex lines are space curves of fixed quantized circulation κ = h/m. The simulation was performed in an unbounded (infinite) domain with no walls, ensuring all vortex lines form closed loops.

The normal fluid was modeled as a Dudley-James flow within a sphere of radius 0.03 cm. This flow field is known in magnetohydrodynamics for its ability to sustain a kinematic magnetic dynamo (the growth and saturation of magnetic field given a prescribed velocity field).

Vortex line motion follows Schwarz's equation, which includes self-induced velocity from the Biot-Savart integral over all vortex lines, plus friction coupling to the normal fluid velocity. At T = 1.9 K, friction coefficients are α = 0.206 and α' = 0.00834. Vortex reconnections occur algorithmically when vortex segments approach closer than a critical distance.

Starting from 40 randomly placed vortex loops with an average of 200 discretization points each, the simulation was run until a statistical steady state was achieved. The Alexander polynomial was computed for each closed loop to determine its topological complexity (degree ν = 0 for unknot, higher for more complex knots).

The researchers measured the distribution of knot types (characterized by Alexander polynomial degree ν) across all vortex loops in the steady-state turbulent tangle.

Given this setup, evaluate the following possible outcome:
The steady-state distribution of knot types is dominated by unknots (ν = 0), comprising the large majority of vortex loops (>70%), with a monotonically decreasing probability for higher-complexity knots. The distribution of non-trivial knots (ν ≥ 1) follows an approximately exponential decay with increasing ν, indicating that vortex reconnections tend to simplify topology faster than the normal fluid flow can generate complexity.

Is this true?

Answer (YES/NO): NO